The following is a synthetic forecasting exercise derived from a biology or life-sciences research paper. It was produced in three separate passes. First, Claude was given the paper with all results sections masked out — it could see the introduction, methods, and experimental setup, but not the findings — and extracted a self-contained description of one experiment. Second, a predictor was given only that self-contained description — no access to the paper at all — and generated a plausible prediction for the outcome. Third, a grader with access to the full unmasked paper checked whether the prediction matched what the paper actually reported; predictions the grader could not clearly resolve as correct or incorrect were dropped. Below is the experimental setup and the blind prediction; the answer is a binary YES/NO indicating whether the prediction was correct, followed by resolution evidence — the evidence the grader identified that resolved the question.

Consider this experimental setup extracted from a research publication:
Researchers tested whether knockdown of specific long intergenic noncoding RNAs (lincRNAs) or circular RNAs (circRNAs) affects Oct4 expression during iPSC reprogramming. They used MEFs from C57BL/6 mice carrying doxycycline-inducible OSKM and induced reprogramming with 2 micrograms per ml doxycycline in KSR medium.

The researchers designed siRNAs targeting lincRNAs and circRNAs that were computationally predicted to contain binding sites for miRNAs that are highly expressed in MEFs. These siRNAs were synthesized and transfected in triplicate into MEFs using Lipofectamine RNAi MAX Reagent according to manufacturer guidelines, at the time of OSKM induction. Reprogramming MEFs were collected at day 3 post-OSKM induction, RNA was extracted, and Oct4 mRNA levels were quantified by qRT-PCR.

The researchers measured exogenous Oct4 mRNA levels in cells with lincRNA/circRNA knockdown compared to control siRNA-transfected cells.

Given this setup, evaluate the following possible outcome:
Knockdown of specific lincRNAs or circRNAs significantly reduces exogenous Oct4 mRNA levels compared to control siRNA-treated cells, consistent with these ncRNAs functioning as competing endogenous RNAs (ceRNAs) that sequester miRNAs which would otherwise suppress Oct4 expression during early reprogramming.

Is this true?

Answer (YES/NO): YES